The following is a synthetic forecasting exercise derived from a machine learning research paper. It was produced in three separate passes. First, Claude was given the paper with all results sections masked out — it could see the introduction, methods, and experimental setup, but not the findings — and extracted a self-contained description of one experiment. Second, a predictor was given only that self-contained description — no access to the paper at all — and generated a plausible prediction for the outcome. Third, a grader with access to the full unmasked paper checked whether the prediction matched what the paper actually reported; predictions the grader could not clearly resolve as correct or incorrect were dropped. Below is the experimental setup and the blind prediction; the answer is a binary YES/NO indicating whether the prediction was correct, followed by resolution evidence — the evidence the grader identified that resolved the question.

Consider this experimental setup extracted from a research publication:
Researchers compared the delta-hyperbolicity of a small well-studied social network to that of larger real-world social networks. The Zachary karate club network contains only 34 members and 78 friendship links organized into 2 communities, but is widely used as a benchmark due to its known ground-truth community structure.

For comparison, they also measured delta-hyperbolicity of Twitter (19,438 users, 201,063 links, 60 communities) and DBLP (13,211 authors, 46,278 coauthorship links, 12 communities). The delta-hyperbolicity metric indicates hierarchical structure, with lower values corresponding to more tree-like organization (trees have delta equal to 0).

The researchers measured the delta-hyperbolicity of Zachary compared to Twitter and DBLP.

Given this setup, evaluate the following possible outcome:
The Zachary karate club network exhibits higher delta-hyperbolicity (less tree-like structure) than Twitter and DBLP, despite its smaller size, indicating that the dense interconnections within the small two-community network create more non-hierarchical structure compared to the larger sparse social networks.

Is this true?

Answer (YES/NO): NO